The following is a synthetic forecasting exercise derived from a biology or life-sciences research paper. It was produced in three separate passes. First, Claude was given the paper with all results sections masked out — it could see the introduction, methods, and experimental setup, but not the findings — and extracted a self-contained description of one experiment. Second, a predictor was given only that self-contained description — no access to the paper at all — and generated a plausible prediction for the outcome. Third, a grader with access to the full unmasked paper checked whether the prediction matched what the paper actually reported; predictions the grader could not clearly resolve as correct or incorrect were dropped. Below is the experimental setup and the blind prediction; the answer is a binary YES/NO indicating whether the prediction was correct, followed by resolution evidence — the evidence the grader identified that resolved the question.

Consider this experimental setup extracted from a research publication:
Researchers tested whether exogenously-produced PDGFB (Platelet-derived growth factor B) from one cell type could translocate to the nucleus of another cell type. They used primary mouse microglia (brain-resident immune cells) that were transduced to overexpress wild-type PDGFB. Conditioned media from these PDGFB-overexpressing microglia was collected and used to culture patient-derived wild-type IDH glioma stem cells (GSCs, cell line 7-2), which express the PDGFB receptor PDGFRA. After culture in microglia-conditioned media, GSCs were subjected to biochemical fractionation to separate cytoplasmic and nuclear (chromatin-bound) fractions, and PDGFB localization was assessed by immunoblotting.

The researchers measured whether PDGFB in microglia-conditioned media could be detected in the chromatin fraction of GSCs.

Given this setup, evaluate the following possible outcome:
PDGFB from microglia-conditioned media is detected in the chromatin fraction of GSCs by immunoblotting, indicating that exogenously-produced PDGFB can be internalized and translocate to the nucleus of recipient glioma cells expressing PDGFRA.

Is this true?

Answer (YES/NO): YES